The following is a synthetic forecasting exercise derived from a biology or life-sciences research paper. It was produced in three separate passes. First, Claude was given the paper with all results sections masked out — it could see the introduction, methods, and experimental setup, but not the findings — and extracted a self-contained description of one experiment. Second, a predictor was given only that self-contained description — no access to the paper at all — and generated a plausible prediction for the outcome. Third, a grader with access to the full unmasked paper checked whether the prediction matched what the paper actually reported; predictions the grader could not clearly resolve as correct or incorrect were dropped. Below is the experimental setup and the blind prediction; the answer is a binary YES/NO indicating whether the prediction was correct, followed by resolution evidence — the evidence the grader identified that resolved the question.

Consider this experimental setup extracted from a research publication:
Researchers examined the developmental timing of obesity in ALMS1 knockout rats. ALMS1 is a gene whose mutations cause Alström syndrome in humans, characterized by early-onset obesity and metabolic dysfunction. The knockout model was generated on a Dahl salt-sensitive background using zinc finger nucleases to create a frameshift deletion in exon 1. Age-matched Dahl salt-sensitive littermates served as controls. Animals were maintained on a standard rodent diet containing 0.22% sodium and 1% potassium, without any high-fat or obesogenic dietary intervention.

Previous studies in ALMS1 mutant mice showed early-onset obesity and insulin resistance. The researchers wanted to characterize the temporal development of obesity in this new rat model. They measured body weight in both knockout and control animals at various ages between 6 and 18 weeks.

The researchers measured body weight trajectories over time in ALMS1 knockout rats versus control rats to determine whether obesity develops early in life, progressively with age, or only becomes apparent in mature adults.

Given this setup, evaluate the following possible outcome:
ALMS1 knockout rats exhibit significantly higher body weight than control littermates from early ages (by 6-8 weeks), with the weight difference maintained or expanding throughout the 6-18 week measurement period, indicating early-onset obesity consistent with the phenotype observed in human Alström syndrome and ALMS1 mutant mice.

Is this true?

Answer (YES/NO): NO